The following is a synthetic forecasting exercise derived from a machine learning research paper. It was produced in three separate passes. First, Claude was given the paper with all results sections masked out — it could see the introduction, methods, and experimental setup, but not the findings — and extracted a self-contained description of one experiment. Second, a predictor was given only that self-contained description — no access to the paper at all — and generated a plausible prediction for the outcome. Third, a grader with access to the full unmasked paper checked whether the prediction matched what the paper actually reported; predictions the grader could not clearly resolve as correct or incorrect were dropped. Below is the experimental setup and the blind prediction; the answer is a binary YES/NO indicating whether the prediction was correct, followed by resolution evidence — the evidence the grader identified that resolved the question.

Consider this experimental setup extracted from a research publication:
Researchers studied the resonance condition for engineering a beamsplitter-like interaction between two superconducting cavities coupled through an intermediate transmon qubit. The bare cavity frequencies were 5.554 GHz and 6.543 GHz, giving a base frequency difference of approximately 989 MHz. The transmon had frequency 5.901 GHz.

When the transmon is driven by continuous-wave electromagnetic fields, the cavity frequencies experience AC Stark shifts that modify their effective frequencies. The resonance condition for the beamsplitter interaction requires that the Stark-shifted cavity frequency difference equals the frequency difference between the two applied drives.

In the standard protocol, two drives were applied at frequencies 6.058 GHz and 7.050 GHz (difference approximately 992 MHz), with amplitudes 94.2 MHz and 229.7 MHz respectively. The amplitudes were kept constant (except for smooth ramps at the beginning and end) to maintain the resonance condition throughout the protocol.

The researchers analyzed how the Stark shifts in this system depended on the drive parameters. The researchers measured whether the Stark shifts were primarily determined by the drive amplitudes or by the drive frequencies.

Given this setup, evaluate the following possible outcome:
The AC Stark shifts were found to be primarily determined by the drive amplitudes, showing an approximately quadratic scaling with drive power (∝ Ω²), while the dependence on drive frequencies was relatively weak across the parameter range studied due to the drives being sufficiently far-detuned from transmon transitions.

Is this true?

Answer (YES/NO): NO